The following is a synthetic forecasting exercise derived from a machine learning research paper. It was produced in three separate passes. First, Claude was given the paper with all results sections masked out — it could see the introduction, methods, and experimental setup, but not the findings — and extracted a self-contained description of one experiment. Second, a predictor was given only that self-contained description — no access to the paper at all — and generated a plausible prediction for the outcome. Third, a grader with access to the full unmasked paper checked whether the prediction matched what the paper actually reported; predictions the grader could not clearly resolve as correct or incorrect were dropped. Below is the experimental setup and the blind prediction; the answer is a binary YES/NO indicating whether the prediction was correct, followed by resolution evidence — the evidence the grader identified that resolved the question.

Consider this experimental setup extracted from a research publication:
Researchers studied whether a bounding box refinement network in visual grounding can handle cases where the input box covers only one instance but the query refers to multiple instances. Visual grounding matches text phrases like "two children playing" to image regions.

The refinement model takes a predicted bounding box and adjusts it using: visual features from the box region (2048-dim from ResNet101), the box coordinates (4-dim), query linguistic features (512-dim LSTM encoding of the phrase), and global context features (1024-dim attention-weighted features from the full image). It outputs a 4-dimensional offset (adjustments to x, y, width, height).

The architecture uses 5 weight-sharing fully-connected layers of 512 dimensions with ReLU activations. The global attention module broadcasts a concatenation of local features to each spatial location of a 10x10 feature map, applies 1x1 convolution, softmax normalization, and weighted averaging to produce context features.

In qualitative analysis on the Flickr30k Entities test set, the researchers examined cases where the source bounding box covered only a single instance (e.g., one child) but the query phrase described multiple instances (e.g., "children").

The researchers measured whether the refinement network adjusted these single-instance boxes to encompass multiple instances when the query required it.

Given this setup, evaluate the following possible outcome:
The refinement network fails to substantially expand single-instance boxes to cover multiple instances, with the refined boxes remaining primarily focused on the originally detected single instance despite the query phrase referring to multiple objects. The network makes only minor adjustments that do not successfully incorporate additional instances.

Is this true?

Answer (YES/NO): NO